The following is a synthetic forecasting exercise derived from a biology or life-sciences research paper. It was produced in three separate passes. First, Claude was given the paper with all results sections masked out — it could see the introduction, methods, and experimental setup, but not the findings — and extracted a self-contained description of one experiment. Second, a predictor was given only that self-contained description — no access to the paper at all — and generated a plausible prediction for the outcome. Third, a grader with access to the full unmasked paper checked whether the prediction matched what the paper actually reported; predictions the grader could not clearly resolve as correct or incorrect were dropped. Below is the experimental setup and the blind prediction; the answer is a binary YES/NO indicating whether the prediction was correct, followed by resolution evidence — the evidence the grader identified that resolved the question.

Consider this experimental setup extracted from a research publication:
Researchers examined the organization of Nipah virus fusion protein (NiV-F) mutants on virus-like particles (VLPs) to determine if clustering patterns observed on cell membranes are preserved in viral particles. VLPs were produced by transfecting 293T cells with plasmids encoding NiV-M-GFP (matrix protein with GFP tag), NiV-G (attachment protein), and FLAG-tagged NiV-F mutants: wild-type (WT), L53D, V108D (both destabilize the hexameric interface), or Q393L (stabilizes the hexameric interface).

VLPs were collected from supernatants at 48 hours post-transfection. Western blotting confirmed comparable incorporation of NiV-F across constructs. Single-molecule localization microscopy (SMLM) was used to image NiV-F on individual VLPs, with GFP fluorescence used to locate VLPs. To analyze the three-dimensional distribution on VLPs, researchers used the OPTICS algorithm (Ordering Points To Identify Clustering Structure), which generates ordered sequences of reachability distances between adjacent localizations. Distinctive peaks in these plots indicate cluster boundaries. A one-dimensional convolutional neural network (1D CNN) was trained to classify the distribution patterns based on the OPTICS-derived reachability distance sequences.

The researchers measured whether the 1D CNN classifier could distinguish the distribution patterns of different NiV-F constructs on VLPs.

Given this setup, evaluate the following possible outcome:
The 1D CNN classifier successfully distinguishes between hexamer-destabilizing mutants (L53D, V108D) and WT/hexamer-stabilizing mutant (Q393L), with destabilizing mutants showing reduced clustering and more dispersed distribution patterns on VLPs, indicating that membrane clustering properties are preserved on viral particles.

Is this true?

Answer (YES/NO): YES